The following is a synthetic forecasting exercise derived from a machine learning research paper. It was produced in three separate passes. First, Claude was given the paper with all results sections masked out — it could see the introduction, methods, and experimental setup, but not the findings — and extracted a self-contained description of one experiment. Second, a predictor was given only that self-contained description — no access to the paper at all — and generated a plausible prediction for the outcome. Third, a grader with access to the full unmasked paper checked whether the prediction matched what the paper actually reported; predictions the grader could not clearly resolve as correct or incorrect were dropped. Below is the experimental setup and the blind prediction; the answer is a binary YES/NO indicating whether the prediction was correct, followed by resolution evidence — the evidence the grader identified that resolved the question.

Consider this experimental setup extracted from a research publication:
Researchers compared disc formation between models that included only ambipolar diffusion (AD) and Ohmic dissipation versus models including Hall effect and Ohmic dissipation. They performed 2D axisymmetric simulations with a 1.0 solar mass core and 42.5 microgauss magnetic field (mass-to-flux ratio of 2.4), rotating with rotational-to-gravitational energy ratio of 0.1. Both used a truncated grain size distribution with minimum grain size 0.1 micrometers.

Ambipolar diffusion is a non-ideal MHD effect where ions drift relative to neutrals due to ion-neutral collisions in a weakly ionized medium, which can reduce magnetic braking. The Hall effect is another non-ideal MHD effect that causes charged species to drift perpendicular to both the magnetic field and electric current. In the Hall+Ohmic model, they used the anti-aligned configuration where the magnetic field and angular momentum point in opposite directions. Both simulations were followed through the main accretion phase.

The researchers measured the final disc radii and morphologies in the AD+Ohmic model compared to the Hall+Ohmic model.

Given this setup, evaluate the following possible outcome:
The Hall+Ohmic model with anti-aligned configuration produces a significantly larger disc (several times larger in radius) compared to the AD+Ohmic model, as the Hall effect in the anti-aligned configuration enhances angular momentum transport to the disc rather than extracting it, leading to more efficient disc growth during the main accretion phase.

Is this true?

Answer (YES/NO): NO